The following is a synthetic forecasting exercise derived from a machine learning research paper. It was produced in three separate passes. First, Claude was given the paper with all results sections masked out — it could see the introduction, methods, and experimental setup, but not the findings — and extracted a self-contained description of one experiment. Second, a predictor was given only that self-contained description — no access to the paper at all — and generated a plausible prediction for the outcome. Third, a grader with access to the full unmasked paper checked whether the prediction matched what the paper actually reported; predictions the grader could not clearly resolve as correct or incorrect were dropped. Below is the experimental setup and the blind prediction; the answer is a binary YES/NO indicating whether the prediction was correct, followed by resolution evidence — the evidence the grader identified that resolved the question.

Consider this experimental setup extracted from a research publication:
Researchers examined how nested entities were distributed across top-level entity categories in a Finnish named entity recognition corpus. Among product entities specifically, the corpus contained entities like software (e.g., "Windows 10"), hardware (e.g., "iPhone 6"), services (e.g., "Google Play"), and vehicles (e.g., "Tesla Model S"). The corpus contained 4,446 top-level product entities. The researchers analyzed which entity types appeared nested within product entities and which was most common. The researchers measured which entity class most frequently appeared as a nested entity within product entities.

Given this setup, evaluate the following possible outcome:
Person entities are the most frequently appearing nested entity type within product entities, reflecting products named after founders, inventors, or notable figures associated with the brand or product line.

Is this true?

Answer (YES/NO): NO